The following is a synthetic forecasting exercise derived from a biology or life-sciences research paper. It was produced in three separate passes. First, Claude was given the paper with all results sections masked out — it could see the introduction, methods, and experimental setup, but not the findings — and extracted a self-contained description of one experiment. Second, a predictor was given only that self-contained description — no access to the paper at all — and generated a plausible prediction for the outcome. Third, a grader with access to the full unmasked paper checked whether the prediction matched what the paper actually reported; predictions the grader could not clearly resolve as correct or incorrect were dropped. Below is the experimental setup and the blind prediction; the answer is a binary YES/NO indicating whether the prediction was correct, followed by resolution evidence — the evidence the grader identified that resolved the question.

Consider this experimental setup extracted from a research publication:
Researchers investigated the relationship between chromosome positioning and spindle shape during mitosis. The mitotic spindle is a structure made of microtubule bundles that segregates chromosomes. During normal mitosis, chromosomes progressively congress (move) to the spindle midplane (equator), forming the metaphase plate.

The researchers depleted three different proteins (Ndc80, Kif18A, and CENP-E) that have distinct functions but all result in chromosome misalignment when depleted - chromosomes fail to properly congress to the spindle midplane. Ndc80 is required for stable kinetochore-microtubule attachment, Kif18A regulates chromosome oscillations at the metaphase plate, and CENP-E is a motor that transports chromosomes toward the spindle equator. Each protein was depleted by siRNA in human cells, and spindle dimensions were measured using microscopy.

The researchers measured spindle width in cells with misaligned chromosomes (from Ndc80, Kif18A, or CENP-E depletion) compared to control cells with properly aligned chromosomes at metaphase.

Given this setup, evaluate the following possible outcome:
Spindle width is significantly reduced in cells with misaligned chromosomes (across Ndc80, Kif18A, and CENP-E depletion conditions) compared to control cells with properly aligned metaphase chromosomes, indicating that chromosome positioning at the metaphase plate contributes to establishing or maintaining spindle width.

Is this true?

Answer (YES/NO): YES